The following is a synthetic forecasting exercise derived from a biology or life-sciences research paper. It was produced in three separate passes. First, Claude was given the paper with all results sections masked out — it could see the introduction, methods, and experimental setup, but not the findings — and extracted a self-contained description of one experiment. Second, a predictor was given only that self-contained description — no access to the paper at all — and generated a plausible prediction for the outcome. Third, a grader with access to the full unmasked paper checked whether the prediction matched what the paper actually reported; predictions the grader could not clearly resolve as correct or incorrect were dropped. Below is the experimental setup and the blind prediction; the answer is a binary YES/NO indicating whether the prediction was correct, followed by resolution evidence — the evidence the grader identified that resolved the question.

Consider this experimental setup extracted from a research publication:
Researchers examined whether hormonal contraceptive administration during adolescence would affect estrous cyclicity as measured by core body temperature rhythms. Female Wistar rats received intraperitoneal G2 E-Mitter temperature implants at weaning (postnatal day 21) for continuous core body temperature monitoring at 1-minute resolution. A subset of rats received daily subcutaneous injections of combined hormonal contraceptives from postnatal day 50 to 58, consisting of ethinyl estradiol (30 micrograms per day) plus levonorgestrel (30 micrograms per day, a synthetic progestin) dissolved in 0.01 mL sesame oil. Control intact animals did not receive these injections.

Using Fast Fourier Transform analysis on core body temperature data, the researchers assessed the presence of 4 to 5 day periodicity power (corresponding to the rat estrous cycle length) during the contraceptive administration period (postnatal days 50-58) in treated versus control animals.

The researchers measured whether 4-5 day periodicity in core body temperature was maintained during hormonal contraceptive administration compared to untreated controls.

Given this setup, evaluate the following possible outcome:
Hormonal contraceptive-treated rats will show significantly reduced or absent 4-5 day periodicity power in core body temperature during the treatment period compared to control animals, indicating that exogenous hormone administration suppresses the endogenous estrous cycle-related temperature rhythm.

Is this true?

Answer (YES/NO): YES